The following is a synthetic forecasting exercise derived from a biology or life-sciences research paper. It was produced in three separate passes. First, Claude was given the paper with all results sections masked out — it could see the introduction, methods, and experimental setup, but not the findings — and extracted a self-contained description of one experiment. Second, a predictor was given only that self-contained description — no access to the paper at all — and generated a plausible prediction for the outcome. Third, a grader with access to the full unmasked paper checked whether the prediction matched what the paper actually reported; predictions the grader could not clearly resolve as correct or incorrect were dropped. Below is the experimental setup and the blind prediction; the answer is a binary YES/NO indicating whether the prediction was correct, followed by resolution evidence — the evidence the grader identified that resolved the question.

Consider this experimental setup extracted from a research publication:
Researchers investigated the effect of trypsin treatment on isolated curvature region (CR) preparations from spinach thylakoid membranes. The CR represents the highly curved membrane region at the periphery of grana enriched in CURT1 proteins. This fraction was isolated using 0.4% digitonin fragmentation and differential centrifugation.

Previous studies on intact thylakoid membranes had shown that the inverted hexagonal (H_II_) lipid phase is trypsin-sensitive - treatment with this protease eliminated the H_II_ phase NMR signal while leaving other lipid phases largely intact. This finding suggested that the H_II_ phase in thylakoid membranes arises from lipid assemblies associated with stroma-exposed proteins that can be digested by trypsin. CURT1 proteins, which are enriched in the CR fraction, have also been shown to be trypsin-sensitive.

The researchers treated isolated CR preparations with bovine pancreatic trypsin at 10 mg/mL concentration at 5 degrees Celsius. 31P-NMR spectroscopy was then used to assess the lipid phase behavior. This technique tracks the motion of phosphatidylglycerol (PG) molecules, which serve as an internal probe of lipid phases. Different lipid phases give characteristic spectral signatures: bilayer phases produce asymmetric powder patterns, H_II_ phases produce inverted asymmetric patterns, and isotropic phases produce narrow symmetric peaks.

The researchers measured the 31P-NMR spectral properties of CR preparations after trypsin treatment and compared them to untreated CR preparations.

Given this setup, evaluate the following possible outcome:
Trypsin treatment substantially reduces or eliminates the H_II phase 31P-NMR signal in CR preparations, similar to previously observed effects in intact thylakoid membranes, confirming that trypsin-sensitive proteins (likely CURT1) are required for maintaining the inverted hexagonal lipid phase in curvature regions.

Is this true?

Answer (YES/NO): NO